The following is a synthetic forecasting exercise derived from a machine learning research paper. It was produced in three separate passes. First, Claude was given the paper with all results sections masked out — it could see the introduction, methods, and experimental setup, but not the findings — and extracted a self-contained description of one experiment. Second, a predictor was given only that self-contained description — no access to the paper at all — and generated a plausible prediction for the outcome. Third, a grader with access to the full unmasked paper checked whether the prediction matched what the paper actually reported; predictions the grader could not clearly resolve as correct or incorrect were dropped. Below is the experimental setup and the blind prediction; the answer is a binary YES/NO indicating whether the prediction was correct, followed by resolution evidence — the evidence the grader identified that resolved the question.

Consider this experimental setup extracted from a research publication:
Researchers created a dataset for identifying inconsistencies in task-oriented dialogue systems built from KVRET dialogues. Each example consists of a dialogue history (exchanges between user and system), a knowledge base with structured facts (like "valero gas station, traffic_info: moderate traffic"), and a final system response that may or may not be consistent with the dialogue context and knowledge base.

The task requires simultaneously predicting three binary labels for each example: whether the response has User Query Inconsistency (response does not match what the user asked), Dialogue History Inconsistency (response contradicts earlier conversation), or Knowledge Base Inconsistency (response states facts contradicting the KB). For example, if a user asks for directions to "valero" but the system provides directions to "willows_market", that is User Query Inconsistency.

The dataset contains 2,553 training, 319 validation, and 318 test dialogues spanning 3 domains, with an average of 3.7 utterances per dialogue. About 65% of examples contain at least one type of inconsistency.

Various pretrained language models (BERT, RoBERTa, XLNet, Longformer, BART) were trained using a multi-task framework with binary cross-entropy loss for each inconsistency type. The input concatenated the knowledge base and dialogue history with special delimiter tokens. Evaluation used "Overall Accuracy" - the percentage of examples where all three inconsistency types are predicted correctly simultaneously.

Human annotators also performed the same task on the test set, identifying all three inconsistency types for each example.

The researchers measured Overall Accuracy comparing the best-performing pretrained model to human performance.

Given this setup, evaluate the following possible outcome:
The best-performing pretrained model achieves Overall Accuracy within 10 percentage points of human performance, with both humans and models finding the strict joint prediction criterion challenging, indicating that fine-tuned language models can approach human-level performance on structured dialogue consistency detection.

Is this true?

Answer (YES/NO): NO